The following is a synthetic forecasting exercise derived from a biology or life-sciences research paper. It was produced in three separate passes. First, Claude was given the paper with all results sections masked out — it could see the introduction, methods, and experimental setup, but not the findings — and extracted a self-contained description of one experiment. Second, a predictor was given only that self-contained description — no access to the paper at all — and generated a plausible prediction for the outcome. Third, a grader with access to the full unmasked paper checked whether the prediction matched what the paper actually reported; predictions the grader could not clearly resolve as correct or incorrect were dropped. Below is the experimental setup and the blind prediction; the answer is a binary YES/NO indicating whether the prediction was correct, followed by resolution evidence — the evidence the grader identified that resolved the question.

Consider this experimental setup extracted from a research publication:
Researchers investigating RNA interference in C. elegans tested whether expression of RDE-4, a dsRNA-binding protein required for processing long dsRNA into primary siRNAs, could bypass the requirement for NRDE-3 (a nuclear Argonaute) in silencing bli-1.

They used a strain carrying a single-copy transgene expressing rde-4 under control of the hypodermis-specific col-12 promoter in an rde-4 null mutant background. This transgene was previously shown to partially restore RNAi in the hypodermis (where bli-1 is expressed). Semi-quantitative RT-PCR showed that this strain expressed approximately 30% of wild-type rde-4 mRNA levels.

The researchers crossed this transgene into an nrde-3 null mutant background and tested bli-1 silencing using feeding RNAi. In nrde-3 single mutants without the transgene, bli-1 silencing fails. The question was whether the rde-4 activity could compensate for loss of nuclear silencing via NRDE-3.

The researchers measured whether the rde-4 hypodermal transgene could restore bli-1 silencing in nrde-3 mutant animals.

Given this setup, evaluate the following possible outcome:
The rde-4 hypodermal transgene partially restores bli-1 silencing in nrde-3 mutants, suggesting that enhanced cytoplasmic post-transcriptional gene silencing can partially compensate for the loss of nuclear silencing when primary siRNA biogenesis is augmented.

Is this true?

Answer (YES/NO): NO